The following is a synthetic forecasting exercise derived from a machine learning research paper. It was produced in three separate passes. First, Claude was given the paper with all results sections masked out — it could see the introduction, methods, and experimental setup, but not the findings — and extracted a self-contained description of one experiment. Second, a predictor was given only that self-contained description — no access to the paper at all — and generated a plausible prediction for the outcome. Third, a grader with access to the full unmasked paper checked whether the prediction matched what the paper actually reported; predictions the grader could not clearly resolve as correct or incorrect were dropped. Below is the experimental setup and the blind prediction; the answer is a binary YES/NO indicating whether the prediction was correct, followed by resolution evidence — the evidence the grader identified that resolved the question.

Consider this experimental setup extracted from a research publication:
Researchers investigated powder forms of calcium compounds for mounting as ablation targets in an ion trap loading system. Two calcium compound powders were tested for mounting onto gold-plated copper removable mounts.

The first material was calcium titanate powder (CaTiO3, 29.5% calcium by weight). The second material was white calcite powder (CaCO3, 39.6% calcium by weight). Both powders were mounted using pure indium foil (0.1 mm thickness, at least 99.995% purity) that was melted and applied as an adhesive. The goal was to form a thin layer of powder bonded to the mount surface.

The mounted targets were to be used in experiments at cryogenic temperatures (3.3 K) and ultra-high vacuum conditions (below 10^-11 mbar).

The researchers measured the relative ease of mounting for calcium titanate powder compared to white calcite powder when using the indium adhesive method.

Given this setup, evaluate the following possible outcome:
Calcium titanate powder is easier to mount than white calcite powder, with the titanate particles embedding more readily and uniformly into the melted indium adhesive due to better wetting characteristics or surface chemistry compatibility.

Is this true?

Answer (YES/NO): NO